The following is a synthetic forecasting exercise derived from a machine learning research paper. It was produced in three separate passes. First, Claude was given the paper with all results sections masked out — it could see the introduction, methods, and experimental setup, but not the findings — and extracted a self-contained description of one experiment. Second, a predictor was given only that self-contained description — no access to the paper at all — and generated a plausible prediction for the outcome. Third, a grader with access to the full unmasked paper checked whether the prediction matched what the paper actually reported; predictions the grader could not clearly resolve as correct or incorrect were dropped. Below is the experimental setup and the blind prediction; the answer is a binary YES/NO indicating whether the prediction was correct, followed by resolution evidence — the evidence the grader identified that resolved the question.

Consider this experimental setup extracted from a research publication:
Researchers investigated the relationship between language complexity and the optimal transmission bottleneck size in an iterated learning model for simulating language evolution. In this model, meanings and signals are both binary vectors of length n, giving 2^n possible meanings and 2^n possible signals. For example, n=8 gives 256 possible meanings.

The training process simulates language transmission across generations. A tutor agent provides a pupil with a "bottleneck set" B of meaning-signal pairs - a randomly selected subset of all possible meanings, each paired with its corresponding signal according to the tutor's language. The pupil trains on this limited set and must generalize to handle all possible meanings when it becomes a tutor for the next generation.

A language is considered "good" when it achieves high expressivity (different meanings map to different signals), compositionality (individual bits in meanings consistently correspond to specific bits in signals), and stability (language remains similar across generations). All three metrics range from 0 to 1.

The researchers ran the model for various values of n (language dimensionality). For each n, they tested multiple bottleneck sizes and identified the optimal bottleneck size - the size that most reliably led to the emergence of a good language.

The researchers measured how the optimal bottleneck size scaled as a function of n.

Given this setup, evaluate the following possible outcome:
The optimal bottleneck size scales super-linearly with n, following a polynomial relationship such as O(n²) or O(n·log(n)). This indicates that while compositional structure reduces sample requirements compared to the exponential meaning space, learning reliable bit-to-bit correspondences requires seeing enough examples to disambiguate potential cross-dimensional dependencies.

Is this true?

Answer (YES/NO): NO